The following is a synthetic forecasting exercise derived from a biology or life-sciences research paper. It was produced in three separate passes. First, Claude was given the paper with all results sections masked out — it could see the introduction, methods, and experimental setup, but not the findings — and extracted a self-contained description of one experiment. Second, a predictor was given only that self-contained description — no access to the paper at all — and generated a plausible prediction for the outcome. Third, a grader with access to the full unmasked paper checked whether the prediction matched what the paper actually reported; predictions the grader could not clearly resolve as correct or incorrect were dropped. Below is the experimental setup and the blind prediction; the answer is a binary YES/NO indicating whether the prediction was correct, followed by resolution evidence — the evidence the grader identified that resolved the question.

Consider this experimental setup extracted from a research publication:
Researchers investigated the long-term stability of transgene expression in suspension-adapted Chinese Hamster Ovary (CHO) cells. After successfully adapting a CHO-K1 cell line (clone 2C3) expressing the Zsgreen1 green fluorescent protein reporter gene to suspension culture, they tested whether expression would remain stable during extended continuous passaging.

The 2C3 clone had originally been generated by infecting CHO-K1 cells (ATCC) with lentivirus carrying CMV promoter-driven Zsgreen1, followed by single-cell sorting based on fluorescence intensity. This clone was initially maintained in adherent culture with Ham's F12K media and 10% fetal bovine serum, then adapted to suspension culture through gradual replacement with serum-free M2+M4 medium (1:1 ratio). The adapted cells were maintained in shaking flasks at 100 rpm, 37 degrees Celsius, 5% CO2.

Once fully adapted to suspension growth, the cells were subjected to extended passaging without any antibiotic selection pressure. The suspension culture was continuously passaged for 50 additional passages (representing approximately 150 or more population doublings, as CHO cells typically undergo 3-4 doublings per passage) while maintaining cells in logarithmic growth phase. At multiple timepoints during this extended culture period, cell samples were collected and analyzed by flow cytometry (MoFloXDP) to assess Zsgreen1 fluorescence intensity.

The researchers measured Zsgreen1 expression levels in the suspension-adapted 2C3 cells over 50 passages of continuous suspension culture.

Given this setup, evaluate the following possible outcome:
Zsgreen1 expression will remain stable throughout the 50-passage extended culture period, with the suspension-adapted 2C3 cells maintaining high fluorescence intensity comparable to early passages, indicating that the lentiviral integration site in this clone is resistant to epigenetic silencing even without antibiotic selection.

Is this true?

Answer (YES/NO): YES